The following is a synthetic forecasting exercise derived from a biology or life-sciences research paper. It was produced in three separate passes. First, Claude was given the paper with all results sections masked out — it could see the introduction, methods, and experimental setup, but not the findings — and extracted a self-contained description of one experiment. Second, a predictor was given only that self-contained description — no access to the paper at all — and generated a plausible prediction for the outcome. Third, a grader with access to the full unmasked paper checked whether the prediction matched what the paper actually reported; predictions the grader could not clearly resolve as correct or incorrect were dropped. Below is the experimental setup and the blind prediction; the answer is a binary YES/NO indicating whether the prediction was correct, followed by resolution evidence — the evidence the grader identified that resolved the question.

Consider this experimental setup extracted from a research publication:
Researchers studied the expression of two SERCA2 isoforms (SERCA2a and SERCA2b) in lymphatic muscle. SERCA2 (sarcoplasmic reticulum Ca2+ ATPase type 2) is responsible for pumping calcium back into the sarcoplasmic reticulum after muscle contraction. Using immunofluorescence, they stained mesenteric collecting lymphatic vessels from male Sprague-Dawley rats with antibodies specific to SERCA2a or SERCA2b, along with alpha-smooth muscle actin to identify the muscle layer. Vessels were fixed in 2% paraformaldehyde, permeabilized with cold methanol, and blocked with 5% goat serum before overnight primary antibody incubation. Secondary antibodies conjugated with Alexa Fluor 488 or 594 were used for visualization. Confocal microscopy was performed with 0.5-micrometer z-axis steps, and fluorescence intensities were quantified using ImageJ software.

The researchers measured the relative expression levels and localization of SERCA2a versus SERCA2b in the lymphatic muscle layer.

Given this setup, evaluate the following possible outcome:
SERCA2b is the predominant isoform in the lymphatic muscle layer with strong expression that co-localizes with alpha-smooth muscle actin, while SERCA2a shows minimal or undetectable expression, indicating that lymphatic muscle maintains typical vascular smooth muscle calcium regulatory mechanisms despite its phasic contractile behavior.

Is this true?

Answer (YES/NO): NO